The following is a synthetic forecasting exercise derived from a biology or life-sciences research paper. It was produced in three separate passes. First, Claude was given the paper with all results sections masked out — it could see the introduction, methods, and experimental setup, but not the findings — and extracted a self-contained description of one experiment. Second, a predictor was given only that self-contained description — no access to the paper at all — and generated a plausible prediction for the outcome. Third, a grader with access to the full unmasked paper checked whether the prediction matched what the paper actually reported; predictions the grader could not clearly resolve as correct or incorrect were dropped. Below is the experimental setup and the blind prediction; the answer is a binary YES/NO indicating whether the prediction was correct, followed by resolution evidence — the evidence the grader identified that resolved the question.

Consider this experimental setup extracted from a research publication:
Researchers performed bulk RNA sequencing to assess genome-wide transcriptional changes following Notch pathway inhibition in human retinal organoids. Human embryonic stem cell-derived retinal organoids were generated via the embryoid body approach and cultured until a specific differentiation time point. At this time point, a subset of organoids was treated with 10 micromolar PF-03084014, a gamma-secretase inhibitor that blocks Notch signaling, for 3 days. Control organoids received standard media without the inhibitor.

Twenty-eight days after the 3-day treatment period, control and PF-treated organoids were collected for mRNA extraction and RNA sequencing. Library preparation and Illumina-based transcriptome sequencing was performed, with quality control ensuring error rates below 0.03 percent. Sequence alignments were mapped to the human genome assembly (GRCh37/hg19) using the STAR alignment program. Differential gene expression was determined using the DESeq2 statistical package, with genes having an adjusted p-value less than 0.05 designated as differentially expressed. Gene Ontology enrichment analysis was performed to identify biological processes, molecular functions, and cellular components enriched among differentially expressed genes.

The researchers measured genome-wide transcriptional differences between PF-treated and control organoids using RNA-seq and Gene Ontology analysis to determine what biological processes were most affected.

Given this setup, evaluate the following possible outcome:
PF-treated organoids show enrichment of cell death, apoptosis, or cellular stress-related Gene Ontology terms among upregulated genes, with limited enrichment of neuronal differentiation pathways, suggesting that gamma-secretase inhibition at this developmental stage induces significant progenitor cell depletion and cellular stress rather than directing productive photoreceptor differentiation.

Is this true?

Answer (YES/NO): NO